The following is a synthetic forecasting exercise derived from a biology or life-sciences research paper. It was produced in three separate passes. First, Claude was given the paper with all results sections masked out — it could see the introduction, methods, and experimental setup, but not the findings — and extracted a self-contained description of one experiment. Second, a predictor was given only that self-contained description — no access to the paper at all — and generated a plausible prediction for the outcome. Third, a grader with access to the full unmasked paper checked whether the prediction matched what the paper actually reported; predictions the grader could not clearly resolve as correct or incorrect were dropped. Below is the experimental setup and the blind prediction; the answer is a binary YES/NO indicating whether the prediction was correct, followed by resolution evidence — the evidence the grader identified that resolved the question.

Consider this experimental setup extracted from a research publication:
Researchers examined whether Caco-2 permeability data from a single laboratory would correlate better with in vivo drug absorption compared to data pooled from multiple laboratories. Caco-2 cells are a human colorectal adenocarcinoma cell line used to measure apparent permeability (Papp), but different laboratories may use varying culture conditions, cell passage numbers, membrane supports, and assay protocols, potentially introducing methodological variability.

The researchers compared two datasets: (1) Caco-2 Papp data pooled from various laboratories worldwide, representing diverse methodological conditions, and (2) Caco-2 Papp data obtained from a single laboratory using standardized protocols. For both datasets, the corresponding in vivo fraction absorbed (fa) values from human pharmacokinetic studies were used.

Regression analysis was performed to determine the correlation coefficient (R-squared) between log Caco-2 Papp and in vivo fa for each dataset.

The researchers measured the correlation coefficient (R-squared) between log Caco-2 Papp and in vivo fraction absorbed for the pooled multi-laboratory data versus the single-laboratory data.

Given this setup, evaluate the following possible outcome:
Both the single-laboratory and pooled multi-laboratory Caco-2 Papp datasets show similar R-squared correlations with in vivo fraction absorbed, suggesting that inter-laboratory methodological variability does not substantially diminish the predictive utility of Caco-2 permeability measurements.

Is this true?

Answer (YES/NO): NO